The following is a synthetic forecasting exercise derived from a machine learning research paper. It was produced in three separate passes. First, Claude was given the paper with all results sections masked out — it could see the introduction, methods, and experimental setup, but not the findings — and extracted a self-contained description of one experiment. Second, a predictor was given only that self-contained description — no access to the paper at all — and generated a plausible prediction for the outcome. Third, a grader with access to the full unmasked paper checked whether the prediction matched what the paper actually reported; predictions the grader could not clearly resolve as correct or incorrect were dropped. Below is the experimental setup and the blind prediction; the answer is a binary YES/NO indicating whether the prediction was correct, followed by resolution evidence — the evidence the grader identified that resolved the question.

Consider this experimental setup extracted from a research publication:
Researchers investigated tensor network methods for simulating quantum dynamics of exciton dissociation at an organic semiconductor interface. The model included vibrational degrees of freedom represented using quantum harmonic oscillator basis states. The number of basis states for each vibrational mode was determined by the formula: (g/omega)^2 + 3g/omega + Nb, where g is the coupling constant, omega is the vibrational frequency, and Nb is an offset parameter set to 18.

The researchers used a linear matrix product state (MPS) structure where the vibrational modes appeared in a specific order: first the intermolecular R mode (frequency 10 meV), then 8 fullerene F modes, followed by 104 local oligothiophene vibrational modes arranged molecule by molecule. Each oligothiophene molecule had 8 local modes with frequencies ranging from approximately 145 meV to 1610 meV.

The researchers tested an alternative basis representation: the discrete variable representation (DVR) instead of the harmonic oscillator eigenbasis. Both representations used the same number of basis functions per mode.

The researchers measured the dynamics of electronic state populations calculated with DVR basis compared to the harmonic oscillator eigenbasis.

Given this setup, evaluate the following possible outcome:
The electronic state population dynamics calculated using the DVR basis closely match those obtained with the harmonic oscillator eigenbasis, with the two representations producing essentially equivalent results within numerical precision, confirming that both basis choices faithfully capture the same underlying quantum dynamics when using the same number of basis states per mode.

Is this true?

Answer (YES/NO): YES